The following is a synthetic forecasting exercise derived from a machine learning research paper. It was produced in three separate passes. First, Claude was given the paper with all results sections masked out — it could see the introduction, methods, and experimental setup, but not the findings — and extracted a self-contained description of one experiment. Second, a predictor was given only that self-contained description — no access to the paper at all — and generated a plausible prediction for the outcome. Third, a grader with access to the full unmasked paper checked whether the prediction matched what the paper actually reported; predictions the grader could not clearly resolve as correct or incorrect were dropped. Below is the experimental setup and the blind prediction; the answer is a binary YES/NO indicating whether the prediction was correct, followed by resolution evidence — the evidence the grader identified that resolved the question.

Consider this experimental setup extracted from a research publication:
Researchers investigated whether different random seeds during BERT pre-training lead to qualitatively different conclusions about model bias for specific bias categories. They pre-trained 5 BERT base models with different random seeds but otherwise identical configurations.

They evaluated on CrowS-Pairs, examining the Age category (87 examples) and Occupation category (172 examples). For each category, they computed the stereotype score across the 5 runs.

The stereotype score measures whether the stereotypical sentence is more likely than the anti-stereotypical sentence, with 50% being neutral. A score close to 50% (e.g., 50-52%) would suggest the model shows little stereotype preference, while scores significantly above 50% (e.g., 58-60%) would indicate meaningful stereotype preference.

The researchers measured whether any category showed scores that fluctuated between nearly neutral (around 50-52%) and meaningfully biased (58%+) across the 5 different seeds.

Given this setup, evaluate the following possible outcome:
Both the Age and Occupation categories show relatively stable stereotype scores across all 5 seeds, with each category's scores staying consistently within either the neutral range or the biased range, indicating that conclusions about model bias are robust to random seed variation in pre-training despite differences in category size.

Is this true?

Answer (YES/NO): NO